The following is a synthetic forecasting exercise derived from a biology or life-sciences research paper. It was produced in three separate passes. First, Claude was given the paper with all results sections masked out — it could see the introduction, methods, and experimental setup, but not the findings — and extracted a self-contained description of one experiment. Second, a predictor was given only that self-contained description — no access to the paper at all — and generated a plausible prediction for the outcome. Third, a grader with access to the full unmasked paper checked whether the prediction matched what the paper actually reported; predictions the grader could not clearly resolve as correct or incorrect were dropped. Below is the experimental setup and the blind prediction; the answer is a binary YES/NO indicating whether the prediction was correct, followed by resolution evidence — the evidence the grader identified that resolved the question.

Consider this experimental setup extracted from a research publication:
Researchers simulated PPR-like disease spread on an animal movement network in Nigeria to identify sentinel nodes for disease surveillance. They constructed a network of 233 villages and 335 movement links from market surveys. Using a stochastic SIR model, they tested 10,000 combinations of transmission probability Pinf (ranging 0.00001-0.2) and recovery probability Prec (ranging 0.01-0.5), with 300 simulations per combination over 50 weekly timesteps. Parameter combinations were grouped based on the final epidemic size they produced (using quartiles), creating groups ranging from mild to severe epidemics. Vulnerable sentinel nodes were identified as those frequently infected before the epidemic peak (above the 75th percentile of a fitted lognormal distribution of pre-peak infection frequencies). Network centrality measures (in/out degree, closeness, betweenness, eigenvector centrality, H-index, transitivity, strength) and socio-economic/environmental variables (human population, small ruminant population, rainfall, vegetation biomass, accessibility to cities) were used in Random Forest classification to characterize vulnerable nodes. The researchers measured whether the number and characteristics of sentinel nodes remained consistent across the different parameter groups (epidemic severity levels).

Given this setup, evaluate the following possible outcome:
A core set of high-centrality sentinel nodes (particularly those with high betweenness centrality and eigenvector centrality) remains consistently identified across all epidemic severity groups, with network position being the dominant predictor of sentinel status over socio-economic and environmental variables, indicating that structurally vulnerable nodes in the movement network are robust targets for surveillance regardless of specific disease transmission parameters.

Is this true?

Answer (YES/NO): NO